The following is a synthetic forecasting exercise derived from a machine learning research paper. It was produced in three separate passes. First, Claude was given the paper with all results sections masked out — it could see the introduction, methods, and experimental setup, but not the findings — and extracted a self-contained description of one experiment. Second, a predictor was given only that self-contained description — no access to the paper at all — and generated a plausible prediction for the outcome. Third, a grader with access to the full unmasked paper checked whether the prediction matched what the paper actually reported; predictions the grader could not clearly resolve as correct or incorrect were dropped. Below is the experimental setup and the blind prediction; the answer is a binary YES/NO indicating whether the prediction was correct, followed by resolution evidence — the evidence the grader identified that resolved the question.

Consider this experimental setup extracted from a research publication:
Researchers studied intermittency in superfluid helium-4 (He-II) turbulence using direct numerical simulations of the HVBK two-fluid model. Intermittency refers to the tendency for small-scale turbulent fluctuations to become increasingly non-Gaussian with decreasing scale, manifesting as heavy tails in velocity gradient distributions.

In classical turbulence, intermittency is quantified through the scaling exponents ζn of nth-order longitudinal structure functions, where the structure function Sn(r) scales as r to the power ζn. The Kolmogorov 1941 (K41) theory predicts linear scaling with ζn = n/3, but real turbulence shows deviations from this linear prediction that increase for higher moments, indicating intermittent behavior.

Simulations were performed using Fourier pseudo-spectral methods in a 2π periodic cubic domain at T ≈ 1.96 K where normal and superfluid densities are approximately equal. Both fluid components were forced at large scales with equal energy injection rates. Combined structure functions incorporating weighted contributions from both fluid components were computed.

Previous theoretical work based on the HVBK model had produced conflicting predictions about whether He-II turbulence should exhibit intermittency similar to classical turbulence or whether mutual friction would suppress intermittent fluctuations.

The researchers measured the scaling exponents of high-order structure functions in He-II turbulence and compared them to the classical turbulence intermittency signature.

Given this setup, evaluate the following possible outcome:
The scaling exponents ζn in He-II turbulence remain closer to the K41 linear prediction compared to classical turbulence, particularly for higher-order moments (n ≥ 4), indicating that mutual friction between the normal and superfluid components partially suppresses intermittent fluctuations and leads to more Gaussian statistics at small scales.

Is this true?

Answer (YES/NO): NO